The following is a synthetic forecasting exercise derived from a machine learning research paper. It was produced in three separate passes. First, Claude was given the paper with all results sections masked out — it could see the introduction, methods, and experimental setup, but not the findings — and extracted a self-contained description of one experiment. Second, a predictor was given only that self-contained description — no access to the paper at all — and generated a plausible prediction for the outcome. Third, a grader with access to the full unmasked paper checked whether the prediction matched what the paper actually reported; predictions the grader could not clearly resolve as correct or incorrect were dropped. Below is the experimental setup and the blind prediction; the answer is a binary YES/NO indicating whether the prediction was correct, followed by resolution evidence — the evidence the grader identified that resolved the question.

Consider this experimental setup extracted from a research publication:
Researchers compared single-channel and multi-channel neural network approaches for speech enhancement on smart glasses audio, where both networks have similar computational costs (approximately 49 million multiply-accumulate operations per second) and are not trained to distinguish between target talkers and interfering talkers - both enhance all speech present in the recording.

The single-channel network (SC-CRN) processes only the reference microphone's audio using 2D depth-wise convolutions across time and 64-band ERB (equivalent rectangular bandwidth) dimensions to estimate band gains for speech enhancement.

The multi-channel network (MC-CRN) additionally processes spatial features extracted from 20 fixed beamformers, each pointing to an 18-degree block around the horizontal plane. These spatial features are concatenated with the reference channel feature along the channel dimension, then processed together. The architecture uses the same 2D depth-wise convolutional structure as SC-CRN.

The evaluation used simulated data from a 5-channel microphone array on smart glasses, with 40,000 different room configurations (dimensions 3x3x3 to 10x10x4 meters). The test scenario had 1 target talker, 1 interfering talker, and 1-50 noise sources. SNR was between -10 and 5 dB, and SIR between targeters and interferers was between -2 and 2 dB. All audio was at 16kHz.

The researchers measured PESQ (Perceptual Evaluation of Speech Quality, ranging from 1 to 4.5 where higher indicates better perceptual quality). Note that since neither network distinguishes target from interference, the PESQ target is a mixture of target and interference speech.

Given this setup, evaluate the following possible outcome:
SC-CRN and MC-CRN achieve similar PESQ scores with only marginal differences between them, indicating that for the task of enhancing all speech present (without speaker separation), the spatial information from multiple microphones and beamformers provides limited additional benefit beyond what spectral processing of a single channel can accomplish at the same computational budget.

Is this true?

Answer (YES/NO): YES